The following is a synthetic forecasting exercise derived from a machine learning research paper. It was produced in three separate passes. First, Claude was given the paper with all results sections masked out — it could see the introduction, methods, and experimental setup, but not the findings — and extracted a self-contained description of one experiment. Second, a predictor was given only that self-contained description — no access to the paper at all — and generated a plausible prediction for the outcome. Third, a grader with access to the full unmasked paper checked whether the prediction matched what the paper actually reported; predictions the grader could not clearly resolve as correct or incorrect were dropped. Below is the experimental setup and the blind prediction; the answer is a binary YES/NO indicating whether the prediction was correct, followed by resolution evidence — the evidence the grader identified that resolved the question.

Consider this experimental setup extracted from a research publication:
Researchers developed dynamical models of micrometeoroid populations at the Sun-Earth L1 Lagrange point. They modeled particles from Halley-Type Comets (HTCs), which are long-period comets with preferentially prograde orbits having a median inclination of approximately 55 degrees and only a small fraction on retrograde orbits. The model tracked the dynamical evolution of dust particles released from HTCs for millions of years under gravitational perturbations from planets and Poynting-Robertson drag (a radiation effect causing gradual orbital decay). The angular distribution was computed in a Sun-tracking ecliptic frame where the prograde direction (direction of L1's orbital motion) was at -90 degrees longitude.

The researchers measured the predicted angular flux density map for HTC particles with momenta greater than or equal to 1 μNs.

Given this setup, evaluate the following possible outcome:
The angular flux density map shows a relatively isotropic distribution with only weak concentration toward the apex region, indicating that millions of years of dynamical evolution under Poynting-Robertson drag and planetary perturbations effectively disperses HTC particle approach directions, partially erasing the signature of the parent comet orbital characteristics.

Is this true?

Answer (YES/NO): NO